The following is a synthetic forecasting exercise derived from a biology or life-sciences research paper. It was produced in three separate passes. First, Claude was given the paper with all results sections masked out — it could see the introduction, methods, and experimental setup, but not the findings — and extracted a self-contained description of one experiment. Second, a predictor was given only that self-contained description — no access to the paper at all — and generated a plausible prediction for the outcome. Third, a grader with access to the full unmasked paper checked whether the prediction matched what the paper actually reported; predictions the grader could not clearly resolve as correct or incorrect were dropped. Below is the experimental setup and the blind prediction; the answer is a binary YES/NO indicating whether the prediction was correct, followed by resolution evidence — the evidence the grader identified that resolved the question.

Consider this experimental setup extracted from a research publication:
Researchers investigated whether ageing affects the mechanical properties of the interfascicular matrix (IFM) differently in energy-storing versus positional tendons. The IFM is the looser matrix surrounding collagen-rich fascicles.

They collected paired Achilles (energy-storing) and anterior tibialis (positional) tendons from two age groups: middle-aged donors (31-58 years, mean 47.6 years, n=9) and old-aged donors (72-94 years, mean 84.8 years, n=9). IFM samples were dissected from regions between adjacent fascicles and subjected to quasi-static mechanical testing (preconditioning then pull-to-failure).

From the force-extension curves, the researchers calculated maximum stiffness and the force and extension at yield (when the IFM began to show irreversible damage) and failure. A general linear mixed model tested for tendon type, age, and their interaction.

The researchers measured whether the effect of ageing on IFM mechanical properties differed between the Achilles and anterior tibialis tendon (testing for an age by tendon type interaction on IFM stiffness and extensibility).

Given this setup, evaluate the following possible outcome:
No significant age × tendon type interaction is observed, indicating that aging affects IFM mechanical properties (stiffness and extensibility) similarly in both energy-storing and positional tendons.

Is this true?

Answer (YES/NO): YES